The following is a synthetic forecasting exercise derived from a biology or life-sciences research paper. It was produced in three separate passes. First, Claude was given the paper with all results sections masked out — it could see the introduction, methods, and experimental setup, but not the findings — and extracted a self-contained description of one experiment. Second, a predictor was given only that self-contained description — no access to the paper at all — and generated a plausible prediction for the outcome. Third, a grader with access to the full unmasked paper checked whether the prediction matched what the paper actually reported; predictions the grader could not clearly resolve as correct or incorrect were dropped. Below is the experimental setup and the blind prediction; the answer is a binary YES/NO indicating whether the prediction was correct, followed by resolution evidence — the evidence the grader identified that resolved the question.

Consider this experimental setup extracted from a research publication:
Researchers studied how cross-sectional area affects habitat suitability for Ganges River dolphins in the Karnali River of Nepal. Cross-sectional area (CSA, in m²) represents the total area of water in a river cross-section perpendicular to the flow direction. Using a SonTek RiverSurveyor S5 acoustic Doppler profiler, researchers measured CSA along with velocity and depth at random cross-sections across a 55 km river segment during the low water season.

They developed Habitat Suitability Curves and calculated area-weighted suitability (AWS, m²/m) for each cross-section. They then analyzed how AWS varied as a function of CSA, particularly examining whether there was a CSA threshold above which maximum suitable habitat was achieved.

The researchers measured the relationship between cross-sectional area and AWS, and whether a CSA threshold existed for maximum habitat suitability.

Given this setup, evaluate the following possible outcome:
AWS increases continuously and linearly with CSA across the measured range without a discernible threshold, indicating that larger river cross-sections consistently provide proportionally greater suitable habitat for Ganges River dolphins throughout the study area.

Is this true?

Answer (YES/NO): NO